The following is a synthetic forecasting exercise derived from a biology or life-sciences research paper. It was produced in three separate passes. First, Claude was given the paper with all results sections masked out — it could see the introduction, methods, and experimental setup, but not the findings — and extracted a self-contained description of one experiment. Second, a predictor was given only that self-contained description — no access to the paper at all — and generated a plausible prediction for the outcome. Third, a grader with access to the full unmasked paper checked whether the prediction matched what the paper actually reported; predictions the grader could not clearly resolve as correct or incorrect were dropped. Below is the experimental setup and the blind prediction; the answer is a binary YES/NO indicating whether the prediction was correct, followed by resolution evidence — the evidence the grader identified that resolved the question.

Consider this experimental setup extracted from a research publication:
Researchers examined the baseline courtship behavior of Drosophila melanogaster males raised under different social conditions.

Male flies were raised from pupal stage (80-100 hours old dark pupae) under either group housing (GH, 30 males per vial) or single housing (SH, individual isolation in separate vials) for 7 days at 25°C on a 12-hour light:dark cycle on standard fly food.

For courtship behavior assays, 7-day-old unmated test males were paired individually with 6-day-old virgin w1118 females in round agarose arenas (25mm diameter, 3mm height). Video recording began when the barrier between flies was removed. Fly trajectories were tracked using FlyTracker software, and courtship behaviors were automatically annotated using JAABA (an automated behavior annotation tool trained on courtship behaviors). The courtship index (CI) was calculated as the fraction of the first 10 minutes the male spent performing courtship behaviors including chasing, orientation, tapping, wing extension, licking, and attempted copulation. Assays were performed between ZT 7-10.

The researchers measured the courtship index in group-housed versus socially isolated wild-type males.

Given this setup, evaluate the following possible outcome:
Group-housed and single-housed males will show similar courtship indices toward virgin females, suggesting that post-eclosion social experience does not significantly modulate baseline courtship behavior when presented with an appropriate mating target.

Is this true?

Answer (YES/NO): NO